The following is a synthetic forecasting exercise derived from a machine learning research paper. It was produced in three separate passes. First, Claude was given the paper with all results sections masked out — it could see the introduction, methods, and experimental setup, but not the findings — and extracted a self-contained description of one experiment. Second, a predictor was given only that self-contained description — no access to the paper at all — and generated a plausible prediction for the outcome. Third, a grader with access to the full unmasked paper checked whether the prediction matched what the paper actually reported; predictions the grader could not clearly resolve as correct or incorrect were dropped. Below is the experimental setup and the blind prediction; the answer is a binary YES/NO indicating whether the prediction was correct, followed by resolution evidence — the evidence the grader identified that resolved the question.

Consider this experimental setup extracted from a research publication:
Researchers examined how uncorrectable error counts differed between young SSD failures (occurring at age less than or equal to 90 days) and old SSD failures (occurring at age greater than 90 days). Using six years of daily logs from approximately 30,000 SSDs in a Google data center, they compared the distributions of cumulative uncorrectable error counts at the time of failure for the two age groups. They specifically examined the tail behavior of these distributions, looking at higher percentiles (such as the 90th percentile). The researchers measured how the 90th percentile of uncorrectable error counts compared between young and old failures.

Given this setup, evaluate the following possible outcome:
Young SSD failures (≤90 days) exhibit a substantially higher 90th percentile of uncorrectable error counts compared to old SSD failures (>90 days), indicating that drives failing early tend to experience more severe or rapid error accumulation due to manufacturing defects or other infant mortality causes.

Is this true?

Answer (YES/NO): YES